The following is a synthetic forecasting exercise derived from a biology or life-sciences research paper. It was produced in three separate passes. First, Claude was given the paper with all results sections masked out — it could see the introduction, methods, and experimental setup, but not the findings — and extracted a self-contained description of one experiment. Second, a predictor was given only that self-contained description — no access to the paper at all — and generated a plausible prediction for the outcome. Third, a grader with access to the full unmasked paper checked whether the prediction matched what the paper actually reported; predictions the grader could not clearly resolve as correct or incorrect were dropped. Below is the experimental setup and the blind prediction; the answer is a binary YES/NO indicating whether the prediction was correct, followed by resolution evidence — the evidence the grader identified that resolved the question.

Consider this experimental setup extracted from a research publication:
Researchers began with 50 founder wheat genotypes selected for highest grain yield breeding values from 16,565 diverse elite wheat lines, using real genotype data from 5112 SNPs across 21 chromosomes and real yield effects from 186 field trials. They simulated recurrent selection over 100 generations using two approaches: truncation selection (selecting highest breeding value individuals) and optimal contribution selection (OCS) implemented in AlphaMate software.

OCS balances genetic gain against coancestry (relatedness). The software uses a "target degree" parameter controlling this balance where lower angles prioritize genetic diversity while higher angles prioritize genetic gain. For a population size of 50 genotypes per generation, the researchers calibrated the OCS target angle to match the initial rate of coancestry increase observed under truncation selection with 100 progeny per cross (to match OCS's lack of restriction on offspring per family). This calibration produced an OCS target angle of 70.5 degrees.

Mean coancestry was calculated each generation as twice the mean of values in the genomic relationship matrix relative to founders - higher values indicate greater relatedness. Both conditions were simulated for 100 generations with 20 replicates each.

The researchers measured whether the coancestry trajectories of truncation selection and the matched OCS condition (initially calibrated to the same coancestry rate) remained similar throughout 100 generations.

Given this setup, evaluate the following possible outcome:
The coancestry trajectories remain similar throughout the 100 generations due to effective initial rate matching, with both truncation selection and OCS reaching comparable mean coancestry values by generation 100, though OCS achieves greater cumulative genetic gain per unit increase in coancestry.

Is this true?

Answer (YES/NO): NO